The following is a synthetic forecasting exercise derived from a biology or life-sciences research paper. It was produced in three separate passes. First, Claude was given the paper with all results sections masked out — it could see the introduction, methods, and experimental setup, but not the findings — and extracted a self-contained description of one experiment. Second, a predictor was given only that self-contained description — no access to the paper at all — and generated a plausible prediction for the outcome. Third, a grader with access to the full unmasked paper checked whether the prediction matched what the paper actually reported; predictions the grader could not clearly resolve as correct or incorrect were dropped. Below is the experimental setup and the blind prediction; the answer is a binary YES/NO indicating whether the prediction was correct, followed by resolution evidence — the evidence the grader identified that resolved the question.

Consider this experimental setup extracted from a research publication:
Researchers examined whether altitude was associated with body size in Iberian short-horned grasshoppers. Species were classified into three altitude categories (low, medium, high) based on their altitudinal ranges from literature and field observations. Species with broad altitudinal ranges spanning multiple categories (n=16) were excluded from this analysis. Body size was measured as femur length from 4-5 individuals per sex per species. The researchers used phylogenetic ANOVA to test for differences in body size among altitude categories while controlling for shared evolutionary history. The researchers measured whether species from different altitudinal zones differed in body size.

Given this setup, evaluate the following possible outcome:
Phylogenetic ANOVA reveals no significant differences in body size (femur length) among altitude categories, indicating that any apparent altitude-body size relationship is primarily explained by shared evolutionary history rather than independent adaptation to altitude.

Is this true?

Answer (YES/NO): YES